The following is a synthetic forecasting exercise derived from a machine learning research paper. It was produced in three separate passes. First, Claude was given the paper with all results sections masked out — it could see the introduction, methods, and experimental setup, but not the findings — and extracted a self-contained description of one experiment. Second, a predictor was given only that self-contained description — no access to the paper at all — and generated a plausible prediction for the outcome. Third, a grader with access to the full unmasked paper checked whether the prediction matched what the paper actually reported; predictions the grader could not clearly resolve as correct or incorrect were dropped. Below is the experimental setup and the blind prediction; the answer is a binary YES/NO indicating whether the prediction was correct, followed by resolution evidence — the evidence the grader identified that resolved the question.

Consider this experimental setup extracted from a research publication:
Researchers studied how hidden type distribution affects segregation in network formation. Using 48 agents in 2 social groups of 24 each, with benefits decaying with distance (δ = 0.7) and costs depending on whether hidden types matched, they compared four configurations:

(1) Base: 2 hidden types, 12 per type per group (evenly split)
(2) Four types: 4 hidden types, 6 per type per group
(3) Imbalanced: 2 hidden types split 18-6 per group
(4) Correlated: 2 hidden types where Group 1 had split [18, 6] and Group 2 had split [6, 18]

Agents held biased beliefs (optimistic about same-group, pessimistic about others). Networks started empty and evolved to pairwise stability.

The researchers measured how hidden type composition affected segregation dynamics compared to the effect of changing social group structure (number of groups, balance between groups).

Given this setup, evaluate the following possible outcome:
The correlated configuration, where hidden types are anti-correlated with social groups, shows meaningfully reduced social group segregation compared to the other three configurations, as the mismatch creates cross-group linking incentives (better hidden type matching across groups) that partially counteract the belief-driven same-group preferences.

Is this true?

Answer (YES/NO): NO